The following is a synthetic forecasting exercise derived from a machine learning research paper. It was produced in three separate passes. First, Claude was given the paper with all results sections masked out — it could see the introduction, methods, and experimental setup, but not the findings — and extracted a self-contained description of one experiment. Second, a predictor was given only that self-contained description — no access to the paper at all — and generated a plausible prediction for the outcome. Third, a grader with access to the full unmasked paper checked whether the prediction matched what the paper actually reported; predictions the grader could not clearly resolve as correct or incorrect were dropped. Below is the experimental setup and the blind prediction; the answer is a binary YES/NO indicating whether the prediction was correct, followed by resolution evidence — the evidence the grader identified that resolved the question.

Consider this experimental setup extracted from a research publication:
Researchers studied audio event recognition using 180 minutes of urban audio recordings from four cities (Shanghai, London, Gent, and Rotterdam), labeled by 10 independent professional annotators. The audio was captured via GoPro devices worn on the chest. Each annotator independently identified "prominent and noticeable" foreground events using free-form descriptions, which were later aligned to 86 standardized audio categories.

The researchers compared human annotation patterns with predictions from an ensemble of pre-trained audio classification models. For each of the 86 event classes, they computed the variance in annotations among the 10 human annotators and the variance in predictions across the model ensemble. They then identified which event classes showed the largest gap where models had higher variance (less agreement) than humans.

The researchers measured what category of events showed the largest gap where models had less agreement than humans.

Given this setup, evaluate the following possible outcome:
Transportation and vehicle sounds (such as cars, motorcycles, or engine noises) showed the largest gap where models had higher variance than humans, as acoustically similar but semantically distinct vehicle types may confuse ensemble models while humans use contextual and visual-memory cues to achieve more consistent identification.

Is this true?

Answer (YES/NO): YES